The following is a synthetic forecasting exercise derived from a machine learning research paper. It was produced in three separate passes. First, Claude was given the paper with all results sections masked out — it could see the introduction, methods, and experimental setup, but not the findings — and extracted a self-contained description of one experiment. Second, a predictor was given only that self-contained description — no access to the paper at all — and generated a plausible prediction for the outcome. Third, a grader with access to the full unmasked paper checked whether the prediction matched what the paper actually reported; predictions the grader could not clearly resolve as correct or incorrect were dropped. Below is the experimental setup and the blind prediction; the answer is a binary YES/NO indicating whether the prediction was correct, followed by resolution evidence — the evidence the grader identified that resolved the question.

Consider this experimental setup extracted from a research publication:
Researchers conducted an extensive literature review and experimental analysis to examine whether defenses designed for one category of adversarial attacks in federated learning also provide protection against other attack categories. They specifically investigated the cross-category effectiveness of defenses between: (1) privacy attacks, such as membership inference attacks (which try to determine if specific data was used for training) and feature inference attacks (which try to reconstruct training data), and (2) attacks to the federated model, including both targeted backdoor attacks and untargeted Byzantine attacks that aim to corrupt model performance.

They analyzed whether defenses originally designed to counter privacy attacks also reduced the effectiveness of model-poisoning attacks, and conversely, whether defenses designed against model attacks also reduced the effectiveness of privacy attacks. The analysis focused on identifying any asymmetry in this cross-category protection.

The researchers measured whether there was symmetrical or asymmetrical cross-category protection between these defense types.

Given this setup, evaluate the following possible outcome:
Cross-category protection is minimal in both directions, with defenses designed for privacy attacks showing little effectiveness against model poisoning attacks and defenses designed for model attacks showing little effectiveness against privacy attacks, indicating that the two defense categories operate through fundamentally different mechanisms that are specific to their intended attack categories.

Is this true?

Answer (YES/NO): NO